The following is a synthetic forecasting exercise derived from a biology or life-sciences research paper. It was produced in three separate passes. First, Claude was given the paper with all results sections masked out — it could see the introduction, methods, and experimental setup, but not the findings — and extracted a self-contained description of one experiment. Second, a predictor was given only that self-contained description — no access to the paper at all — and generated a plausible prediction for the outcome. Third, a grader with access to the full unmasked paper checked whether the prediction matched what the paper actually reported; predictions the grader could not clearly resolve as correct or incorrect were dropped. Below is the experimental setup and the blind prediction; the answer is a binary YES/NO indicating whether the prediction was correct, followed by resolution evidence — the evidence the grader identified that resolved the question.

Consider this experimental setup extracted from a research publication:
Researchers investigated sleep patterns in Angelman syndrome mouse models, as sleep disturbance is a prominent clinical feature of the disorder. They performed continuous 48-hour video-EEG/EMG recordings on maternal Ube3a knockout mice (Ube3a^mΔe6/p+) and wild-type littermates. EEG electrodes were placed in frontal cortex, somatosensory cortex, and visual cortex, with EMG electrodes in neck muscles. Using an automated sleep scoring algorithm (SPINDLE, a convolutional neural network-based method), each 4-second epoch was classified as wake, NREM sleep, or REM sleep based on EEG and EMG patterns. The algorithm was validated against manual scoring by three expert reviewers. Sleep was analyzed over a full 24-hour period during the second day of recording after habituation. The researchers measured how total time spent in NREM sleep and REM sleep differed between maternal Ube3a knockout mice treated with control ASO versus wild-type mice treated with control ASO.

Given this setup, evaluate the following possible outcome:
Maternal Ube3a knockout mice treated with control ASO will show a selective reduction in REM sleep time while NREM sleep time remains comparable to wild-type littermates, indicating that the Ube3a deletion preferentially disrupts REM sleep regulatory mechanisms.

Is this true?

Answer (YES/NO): YES